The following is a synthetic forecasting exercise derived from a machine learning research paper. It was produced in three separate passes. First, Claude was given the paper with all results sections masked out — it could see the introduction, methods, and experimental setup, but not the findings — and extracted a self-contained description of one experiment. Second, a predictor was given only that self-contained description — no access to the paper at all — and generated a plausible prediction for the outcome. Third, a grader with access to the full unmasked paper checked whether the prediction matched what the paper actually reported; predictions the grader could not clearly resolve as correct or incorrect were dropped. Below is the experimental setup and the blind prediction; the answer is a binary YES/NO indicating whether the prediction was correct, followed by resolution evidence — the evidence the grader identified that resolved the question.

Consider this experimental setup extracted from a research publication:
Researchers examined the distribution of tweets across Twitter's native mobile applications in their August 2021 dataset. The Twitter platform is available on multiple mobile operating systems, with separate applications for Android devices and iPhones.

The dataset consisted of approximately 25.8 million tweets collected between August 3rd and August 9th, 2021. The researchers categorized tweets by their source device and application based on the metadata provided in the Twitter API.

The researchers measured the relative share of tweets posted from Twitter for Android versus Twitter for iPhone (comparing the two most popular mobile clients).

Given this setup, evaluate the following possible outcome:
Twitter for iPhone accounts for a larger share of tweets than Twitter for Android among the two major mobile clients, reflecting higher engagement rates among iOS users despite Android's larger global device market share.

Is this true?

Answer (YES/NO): NO